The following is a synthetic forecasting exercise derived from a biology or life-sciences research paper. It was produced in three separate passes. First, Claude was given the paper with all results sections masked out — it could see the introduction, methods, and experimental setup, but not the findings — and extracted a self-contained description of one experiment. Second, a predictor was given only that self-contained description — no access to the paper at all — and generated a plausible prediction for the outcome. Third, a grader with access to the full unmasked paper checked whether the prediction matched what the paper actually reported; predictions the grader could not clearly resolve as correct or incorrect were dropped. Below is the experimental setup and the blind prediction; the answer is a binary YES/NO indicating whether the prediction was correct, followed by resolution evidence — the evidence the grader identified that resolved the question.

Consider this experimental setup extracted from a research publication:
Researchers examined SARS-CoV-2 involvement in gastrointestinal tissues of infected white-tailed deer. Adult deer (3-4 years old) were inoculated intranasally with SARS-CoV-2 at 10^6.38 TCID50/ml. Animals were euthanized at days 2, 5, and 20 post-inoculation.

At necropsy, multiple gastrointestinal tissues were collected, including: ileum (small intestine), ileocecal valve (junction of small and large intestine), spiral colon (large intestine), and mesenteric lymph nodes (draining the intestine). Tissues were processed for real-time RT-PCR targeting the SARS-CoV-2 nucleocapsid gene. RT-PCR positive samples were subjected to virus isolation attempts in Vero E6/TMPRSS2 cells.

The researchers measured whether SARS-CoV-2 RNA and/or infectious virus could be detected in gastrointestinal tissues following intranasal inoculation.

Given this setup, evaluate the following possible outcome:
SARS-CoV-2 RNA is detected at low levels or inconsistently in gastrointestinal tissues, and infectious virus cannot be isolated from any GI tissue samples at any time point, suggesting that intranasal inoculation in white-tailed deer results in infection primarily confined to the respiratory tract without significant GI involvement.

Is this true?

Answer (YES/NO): NO